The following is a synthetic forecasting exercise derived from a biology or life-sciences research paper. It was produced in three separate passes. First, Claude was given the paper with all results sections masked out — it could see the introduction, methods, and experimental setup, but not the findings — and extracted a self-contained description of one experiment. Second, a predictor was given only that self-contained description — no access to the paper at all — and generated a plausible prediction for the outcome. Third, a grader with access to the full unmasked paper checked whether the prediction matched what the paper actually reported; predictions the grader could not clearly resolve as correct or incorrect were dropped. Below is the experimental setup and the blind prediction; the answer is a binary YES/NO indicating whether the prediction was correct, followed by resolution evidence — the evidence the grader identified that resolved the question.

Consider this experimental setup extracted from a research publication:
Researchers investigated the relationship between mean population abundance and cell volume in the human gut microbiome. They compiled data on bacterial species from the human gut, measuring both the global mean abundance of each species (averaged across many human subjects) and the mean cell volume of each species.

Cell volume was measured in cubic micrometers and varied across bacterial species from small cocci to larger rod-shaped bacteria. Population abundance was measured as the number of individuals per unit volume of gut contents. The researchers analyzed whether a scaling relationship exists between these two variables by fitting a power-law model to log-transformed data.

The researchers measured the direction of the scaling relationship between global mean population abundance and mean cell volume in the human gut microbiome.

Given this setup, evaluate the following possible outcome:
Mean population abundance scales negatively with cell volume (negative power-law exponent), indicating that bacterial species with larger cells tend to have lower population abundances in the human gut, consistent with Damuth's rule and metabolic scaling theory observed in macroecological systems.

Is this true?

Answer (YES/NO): YES